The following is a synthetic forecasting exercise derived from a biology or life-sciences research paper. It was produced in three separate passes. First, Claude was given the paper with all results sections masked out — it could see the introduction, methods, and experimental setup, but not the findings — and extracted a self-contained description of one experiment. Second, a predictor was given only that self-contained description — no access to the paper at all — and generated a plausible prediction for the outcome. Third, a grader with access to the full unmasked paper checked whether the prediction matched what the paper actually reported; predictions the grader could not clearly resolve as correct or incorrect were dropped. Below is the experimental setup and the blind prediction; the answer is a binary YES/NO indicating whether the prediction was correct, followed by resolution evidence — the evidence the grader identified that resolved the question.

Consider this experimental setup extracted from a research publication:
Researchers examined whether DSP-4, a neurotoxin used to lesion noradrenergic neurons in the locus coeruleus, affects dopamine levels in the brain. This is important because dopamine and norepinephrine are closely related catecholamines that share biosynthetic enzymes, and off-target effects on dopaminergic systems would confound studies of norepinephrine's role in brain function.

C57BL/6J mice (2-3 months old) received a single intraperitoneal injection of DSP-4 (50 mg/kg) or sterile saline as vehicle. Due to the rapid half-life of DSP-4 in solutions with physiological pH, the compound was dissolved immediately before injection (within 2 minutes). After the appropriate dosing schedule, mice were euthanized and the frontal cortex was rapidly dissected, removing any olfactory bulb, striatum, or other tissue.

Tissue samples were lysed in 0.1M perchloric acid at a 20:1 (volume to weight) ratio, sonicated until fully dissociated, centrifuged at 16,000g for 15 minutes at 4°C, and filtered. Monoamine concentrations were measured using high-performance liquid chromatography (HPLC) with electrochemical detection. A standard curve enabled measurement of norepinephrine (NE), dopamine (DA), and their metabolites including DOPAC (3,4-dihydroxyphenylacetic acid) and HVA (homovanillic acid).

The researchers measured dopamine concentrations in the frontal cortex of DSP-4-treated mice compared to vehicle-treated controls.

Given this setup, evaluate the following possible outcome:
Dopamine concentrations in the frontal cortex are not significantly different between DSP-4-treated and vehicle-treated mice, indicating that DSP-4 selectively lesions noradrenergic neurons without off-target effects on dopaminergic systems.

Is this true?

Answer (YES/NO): YES